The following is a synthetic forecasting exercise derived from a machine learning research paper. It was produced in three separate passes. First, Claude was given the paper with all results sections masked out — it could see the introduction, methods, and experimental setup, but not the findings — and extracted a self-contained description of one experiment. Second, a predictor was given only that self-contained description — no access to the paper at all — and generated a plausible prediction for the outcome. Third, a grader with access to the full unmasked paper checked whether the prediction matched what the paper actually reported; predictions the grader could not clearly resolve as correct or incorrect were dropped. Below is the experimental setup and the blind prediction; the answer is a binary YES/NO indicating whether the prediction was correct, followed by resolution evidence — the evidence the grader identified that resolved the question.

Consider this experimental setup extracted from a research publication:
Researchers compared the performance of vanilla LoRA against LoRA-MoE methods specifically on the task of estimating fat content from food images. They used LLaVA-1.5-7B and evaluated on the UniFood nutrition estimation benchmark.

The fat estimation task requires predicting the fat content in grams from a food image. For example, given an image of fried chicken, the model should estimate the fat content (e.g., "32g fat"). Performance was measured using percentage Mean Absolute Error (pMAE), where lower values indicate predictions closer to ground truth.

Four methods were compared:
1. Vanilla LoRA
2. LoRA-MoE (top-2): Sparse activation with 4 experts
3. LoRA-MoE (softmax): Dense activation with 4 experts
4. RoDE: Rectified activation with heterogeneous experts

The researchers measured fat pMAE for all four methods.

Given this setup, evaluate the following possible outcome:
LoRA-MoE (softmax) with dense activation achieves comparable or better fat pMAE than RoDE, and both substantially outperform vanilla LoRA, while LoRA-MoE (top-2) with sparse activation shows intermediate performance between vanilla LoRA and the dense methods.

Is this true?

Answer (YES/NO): NO